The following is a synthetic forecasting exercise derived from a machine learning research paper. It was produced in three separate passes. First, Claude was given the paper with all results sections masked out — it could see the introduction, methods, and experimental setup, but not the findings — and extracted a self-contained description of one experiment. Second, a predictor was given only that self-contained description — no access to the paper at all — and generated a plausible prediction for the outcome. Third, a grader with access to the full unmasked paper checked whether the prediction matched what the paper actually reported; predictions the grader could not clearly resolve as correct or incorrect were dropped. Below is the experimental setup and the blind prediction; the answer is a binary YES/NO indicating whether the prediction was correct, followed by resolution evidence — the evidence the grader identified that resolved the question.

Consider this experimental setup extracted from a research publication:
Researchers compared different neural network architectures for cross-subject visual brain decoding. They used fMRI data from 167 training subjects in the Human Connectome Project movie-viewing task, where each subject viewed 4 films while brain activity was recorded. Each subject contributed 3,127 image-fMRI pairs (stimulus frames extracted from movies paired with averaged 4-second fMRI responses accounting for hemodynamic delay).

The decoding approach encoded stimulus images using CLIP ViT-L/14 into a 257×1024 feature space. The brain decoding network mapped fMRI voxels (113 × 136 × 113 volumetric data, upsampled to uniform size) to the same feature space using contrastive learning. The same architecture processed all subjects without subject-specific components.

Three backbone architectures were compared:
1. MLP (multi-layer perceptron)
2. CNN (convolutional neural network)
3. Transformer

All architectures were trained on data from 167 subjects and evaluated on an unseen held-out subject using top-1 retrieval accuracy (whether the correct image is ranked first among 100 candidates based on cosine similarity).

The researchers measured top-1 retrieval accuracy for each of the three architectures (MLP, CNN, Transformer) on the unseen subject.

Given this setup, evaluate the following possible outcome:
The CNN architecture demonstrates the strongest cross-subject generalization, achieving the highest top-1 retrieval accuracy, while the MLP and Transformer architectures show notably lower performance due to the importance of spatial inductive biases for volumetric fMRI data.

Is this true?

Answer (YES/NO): NO